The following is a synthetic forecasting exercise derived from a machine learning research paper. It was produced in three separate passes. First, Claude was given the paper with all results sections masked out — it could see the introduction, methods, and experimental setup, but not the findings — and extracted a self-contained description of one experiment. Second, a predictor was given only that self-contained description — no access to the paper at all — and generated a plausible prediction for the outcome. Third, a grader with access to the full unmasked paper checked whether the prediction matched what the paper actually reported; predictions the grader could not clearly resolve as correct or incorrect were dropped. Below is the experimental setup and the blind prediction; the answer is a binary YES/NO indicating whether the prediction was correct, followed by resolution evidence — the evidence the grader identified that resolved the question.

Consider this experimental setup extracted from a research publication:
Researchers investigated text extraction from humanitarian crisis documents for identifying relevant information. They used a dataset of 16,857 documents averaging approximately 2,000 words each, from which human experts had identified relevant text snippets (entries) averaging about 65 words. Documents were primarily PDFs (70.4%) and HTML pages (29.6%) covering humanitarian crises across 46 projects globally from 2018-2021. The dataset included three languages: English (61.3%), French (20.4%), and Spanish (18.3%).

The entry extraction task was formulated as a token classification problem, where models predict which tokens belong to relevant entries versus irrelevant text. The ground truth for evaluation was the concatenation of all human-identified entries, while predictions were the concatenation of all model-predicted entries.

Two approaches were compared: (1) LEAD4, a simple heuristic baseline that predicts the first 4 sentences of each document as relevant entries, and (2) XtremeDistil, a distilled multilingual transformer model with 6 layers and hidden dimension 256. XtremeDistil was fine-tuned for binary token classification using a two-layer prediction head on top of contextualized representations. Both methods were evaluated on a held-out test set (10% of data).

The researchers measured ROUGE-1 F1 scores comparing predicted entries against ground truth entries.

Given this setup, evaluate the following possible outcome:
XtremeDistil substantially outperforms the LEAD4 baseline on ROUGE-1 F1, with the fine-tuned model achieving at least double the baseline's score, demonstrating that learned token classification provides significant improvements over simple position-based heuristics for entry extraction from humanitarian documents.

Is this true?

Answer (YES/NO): NO